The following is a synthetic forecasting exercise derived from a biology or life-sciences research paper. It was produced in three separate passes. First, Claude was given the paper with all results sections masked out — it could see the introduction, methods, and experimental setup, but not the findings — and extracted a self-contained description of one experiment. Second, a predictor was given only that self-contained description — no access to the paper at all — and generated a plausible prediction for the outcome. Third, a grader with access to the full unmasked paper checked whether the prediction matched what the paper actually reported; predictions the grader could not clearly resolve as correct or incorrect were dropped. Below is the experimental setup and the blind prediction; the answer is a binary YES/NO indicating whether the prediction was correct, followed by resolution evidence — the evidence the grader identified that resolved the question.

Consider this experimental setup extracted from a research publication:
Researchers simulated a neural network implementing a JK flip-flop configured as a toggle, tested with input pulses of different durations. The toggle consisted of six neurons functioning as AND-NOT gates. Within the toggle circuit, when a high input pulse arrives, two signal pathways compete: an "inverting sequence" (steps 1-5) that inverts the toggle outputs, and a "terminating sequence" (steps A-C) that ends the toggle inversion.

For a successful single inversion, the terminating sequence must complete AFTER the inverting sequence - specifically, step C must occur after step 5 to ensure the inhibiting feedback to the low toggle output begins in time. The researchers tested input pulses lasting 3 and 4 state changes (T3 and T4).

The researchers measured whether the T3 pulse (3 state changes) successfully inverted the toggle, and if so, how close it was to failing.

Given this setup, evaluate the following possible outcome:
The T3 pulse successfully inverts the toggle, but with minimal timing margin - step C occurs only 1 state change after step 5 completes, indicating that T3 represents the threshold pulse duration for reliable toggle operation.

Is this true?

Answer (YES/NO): NO